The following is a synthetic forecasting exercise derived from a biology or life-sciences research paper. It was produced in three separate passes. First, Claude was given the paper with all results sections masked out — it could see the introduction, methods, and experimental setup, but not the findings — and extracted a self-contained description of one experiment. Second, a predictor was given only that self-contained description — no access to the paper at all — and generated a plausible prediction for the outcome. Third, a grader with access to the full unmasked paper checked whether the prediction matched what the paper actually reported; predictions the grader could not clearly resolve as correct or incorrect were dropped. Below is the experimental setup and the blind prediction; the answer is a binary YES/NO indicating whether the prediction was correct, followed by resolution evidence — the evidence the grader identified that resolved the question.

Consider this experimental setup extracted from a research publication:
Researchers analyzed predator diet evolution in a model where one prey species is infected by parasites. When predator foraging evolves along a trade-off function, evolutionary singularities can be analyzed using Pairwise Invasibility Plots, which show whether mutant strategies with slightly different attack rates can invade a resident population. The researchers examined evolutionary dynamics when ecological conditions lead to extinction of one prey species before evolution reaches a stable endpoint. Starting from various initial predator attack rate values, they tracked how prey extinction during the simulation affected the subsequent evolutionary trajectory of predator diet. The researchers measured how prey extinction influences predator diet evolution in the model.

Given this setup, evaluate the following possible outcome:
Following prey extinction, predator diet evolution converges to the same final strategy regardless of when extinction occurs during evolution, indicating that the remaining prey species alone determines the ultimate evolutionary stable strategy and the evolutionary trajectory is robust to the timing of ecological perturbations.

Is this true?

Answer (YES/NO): YES